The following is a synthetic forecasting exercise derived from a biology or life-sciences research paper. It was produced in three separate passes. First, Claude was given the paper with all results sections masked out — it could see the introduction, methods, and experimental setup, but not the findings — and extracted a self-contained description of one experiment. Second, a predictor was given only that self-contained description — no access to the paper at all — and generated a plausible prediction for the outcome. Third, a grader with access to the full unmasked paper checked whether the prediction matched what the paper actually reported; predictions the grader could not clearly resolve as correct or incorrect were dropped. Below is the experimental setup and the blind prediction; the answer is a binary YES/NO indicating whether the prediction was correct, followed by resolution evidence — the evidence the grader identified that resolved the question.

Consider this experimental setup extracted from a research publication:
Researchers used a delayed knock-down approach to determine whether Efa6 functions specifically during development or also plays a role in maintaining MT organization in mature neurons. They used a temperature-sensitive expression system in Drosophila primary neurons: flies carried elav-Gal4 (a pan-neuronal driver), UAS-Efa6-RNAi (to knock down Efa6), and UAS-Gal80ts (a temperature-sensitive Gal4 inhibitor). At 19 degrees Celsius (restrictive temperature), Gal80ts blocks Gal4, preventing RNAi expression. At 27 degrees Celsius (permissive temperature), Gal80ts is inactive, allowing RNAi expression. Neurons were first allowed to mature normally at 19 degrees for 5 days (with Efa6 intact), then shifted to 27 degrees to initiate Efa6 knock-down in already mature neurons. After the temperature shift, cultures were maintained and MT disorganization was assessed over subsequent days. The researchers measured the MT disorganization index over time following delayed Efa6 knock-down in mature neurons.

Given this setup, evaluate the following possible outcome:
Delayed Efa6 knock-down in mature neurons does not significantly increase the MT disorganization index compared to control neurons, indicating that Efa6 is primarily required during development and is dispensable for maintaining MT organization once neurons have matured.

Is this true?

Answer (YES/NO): NO